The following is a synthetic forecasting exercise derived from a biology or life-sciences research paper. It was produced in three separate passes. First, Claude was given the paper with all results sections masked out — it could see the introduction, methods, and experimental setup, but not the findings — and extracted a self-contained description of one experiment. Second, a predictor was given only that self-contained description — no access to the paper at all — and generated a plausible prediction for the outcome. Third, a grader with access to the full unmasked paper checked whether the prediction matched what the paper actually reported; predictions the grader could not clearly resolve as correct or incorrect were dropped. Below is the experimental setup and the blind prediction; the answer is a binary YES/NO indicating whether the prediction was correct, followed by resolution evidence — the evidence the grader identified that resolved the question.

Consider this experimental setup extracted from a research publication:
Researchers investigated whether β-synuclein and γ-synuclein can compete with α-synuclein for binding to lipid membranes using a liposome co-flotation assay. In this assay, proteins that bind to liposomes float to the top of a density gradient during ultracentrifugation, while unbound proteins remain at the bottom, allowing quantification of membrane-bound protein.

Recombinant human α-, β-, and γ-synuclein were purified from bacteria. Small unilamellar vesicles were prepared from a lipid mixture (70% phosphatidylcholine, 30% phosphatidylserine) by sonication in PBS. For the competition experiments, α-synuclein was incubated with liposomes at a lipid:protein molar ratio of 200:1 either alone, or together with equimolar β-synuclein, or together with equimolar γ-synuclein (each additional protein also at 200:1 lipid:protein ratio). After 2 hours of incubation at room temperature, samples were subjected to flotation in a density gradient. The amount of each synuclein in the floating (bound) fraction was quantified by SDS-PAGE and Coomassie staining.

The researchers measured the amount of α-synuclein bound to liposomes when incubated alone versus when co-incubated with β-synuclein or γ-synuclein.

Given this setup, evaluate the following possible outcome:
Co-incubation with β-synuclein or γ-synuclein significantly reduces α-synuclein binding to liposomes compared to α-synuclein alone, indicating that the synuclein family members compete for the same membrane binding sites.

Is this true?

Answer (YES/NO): NO